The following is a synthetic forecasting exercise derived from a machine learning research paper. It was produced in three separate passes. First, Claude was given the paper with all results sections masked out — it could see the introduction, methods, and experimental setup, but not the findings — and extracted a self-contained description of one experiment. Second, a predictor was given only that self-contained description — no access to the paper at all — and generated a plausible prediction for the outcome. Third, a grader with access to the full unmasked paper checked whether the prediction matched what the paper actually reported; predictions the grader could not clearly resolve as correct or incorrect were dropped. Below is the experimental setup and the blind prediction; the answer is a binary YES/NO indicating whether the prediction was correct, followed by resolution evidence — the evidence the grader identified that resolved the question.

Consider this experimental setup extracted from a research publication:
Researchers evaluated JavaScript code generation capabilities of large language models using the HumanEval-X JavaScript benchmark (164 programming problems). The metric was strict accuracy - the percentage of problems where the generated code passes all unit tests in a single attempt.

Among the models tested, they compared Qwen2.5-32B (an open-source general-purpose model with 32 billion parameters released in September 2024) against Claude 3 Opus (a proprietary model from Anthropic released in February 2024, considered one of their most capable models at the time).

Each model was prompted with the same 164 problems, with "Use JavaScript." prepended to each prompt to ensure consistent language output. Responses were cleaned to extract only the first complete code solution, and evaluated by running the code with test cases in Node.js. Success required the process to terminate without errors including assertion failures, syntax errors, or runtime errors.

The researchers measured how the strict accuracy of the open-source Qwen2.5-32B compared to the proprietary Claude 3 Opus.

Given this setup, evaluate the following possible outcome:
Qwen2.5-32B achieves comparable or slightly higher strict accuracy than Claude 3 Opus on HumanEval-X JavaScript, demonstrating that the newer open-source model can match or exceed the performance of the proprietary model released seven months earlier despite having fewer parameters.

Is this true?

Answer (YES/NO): YES